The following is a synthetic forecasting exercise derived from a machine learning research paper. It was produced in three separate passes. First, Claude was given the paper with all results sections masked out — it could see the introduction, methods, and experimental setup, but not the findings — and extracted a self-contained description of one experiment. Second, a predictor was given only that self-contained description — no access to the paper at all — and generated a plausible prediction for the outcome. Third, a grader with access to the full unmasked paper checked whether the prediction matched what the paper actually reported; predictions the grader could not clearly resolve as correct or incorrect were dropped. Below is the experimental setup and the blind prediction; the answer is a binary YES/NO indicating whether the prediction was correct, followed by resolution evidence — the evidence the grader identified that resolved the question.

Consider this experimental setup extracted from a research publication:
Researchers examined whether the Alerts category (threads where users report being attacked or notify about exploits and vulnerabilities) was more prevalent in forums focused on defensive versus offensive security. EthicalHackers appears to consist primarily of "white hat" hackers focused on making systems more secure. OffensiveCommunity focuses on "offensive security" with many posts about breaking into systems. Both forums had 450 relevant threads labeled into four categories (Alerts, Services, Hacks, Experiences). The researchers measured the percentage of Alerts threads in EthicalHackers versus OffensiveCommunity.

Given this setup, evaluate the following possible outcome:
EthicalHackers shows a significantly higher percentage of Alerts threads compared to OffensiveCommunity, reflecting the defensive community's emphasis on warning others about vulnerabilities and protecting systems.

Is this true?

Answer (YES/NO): YES